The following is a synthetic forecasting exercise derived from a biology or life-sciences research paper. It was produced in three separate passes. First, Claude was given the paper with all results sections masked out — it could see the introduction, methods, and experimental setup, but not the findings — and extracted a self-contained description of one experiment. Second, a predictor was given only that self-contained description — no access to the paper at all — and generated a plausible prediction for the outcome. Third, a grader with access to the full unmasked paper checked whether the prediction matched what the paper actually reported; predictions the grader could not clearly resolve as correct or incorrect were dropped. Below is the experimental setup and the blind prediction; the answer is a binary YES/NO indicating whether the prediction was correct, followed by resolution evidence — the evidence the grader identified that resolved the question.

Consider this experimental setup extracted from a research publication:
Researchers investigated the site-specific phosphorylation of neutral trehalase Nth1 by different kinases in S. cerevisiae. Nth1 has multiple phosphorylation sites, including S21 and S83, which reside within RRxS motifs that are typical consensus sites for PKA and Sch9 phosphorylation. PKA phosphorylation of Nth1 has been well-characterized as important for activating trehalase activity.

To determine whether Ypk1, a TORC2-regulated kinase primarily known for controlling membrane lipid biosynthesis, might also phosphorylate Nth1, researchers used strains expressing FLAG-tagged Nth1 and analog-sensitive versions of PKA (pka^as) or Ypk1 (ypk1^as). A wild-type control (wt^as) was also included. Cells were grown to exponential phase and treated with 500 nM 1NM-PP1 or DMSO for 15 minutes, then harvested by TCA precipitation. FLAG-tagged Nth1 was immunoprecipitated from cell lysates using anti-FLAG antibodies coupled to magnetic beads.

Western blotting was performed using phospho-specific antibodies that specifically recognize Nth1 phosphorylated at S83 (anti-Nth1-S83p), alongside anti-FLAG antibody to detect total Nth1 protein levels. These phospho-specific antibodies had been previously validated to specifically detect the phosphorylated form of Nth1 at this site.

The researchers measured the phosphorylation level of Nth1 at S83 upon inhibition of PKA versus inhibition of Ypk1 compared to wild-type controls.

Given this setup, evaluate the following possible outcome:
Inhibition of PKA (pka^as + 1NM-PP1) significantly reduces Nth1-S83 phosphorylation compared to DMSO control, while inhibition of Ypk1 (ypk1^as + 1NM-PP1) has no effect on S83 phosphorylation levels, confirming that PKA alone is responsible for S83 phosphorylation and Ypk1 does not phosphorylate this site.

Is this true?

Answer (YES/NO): NO